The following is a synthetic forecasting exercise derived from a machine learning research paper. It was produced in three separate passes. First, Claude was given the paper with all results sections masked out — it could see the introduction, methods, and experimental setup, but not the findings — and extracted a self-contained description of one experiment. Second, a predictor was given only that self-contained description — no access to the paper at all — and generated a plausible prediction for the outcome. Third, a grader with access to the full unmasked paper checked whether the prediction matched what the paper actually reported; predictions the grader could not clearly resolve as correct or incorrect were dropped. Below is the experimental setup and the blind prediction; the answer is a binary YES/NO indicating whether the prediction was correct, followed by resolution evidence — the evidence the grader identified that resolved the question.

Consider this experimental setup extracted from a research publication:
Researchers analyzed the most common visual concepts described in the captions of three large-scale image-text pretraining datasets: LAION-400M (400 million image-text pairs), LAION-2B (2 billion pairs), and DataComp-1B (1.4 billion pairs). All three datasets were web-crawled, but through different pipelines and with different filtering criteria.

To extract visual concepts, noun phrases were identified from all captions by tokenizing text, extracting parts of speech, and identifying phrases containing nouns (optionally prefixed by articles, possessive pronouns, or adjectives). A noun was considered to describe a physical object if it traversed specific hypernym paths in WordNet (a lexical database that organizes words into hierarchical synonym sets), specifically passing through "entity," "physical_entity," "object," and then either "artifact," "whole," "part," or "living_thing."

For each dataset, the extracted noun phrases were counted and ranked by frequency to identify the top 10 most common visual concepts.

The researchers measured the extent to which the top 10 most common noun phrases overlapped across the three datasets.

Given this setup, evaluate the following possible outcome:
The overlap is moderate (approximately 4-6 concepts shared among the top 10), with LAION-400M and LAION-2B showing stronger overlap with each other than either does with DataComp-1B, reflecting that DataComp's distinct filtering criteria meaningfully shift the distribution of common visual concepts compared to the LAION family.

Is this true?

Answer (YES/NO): NO